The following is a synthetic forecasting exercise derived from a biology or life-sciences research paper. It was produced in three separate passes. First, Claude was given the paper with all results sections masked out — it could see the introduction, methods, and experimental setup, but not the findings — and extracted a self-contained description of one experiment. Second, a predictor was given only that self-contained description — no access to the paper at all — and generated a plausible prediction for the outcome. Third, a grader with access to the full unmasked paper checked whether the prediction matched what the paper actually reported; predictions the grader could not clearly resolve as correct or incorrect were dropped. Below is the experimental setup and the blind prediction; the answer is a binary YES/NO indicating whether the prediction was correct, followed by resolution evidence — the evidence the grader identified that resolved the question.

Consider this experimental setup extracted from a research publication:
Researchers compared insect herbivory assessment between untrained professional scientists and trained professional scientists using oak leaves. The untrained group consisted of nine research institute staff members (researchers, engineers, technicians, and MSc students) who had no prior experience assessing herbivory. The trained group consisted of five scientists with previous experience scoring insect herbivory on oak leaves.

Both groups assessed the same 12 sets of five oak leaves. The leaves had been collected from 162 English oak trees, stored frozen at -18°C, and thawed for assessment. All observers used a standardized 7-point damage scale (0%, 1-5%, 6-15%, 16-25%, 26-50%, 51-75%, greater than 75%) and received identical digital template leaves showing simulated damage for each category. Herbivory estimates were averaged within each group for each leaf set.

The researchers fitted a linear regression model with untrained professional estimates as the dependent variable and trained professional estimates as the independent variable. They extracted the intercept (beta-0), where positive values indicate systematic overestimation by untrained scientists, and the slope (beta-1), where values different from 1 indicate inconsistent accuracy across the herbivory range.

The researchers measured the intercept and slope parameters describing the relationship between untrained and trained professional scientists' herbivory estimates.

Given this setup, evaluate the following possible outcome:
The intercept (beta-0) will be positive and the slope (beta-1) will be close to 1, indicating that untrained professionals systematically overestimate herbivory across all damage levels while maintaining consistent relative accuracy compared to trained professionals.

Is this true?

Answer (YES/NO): NO